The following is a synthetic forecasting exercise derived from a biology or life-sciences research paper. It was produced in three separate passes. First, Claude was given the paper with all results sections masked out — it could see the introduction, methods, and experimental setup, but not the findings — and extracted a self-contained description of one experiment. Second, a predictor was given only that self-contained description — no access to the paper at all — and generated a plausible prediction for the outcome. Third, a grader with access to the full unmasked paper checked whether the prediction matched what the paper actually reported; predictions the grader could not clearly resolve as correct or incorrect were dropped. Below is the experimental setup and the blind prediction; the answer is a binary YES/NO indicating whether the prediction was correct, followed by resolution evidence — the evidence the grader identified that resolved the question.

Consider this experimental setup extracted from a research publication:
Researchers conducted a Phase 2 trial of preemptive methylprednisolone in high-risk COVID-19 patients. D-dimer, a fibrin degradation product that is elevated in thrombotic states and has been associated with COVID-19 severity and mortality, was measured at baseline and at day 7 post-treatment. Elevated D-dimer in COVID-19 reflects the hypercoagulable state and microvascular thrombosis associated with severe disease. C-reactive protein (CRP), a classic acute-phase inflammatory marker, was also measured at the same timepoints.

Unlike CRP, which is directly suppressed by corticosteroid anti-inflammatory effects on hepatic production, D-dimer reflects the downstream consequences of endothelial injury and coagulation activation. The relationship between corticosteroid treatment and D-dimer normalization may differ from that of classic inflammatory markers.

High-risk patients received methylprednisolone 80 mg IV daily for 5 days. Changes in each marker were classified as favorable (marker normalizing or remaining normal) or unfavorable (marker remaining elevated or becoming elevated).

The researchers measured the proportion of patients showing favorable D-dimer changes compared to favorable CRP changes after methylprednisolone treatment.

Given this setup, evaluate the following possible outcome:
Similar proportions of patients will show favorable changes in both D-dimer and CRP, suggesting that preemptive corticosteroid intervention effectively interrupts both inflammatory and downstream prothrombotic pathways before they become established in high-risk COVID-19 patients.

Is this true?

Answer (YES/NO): NO